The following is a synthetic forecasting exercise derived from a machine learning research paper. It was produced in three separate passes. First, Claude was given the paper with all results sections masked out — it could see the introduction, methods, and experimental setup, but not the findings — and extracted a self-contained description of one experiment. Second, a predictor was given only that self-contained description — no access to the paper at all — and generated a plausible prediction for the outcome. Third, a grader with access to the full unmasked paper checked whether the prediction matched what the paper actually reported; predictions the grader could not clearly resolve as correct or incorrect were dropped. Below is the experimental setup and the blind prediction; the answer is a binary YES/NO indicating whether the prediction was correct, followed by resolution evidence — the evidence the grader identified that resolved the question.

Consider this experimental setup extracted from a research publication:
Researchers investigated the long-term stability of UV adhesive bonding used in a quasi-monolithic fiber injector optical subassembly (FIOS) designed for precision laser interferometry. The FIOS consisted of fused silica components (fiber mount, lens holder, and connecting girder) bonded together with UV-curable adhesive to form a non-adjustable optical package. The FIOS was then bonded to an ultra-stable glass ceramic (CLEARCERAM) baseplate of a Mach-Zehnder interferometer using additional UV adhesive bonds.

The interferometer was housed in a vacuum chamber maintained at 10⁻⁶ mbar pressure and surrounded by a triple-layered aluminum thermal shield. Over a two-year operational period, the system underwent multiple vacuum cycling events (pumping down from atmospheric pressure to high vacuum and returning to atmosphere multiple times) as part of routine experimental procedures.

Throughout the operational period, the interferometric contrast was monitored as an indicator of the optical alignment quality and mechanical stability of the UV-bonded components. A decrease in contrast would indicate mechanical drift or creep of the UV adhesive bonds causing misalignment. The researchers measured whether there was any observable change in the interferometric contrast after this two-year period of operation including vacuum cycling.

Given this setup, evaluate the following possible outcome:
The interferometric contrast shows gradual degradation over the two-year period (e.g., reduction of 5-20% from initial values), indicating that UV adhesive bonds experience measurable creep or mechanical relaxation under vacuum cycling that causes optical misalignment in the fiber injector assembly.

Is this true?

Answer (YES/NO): NO